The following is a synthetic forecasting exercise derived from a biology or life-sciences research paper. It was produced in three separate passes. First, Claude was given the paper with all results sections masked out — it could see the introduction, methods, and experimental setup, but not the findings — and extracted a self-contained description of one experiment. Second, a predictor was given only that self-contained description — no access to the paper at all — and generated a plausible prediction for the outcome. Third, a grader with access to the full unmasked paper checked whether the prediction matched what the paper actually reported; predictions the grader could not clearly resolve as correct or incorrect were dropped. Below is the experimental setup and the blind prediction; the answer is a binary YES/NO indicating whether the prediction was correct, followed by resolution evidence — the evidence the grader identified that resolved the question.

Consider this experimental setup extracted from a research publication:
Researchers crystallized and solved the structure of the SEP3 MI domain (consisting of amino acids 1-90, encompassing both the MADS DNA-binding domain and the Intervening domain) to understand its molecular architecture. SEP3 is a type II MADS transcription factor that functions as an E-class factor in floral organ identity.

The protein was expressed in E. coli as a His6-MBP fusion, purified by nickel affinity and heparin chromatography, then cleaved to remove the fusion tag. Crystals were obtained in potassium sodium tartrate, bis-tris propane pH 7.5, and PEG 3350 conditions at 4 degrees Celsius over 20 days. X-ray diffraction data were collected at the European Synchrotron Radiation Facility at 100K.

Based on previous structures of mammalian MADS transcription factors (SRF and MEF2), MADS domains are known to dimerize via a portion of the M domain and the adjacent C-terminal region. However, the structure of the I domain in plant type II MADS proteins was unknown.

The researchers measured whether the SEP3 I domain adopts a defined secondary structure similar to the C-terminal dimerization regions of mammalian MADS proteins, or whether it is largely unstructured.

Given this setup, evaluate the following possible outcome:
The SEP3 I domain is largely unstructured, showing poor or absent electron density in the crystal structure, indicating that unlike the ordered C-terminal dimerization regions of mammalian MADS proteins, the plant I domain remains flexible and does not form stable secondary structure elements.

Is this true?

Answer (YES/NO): NO